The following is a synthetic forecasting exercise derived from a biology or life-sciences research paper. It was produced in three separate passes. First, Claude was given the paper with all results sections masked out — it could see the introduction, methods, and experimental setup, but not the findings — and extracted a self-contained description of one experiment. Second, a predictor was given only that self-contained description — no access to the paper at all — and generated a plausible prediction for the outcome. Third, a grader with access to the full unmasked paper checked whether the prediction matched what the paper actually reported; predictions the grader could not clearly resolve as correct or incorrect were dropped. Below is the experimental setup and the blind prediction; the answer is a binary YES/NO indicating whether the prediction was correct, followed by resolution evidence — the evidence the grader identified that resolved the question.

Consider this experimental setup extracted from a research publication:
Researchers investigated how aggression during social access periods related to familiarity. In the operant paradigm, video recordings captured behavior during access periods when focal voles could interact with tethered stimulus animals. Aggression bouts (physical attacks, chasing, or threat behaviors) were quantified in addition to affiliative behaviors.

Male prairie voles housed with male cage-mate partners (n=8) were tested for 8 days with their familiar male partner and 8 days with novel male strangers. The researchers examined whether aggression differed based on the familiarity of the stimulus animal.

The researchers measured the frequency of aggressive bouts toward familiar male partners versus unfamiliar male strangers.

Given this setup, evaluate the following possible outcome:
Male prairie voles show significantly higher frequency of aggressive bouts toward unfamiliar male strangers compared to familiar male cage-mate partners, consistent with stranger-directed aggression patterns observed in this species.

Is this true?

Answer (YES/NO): YES